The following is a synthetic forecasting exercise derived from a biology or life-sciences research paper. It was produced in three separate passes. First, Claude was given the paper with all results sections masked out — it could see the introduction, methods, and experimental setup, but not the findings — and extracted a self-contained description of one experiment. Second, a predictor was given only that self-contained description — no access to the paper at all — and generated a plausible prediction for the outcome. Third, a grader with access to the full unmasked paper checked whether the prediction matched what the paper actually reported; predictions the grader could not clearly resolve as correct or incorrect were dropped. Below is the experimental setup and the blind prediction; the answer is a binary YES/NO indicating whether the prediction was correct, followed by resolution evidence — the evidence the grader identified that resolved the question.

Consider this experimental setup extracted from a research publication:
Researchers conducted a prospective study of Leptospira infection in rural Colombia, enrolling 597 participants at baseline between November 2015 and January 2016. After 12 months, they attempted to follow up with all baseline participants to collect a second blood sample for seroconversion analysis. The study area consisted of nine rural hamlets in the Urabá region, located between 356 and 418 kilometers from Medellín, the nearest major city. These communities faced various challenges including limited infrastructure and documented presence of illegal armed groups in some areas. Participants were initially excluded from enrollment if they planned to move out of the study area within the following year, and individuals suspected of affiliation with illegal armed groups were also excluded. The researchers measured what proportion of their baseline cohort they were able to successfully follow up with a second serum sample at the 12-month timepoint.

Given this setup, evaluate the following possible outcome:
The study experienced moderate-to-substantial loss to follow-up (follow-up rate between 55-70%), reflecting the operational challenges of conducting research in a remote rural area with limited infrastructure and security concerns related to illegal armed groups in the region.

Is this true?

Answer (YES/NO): NO